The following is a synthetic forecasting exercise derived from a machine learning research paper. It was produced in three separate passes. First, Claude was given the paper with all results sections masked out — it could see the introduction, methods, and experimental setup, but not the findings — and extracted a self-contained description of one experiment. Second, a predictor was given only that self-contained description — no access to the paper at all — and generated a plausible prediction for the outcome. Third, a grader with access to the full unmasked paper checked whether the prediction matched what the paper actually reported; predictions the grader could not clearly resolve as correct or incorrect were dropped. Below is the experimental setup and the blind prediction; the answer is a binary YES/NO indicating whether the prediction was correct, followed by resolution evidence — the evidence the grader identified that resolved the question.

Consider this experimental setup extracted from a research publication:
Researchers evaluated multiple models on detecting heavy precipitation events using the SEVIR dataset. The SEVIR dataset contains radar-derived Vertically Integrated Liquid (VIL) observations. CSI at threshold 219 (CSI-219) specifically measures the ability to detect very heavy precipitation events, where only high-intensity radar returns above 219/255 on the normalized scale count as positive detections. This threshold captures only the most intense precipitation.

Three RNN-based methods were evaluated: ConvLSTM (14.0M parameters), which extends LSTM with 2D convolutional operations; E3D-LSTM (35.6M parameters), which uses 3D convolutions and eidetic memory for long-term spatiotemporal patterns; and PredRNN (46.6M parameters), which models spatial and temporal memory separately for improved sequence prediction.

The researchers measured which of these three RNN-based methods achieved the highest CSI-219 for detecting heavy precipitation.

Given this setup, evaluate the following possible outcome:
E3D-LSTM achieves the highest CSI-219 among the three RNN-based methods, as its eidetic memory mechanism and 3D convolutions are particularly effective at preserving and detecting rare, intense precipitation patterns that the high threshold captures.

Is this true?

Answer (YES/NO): NO